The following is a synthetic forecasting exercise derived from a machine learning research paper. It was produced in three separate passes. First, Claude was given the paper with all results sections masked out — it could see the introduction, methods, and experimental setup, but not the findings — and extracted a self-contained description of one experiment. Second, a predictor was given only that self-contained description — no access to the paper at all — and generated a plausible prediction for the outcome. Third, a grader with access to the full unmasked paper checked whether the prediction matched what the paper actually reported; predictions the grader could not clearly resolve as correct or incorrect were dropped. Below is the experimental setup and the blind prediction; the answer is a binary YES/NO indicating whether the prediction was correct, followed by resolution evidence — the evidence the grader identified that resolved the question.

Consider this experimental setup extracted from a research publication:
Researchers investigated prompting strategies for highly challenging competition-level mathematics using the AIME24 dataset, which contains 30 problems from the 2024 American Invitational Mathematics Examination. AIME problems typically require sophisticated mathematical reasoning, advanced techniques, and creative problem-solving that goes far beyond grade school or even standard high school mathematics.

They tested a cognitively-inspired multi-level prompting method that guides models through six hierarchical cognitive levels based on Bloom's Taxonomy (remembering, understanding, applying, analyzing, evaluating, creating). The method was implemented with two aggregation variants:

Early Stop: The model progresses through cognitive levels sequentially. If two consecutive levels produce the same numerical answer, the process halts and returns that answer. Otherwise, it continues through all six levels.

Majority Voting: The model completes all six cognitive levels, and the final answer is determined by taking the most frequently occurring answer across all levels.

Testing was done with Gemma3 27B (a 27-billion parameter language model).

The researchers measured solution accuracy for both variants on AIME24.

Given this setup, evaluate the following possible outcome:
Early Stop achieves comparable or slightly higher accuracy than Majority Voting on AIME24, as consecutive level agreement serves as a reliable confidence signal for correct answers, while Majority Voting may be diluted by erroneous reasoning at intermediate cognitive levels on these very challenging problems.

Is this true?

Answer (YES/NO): YES